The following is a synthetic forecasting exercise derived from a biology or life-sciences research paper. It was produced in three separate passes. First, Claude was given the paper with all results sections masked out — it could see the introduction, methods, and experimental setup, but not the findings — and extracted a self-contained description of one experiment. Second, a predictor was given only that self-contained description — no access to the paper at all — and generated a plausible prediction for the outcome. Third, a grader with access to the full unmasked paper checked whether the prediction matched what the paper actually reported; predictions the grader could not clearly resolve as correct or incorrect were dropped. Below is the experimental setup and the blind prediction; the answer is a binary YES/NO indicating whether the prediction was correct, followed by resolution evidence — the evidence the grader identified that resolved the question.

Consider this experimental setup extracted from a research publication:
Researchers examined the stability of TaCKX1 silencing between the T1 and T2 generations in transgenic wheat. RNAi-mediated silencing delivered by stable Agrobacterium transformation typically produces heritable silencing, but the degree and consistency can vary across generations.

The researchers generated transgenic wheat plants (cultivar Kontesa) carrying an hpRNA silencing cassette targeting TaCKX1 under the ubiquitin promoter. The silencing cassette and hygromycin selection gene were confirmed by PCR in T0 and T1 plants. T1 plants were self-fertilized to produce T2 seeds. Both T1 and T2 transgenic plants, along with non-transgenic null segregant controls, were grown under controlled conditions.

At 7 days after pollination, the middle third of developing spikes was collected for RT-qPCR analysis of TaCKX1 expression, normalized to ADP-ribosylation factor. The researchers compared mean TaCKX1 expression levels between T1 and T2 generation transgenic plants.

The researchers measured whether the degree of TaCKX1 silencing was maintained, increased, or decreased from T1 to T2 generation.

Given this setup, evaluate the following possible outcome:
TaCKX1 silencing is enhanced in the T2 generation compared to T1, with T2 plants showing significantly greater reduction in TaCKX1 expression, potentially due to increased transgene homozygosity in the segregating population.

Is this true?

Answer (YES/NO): YES